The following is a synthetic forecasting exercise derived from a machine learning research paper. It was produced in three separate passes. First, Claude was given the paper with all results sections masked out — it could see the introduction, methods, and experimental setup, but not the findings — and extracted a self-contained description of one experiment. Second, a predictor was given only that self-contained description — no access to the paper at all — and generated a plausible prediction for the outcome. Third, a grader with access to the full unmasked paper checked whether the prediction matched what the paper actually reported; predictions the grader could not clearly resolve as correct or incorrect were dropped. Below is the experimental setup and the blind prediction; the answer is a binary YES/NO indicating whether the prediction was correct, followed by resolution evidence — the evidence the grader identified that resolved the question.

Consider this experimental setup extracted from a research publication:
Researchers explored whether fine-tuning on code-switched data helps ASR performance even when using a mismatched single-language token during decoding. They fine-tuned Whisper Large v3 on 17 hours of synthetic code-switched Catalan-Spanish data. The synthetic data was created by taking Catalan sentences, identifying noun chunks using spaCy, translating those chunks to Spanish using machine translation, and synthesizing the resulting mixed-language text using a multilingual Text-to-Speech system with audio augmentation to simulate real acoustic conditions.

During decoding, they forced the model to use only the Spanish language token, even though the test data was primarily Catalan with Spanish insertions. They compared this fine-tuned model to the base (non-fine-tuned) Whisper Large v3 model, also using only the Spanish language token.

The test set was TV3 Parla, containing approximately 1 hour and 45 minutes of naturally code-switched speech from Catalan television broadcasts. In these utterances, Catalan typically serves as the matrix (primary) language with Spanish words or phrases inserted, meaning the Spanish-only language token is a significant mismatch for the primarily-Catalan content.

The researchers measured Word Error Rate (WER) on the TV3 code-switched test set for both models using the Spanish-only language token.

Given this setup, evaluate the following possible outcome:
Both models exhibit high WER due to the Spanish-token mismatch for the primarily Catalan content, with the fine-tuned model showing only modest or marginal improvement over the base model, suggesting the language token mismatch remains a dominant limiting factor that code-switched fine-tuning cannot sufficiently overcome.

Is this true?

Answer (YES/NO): NO